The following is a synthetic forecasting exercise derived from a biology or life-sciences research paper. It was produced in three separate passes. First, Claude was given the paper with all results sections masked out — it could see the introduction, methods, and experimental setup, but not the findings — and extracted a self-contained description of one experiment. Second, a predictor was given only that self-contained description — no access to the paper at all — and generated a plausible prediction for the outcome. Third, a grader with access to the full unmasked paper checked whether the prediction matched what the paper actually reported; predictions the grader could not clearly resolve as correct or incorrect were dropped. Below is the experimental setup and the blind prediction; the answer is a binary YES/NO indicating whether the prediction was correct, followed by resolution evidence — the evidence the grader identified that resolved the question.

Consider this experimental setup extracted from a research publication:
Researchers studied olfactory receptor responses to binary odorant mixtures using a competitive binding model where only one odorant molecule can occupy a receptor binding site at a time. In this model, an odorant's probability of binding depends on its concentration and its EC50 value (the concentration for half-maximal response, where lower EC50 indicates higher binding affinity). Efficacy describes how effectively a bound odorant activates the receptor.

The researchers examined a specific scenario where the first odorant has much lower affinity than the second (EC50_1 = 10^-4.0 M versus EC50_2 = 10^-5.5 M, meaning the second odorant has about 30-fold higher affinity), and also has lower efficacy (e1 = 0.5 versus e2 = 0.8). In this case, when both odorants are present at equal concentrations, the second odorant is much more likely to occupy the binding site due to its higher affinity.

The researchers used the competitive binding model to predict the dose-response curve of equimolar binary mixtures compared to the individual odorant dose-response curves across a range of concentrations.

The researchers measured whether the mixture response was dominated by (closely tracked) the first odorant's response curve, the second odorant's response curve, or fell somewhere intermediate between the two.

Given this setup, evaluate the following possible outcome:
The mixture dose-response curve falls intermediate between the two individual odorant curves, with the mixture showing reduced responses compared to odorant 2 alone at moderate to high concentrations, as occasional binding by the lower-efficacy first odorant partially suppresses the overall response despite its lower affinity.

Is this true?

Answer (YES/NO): NO